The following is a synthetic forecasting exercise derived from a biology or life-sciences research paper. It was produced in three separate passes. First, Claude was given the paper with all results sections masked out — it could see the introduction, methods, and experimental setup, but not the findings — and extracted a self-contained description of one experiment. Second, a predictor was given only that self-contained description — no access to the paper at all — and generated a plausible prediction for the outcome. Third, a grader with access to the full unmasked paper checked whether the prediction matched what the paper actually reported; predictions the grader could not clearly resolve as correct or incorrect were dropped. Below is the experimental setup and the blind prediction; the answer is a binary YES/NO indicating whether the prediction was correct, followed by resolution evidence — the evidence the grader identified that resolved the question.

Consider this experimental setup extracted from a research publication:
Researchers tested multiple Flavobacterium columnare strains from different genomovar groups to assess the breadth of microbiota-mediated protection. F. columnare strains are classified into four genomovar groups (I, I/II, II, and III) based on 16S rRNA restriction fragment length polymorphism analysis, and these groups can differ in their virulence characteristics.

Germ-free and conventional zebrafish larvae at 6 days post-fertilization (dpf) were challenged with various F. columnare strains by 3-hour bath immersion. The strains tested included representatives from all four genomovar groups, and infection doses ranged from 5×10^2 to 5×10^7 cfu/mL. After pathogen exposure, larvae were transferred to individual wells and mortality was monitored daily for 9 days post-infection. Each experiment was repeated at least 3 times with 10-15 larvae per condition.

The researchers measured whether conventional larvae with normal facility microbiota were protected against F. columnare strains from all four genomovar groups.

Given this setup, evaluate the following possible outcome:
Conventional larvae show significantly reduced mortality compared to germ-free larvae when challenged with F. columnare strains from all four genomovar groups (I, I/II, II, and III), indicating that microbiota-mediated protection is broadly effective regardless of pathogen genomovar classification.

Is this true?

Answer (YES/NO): YES